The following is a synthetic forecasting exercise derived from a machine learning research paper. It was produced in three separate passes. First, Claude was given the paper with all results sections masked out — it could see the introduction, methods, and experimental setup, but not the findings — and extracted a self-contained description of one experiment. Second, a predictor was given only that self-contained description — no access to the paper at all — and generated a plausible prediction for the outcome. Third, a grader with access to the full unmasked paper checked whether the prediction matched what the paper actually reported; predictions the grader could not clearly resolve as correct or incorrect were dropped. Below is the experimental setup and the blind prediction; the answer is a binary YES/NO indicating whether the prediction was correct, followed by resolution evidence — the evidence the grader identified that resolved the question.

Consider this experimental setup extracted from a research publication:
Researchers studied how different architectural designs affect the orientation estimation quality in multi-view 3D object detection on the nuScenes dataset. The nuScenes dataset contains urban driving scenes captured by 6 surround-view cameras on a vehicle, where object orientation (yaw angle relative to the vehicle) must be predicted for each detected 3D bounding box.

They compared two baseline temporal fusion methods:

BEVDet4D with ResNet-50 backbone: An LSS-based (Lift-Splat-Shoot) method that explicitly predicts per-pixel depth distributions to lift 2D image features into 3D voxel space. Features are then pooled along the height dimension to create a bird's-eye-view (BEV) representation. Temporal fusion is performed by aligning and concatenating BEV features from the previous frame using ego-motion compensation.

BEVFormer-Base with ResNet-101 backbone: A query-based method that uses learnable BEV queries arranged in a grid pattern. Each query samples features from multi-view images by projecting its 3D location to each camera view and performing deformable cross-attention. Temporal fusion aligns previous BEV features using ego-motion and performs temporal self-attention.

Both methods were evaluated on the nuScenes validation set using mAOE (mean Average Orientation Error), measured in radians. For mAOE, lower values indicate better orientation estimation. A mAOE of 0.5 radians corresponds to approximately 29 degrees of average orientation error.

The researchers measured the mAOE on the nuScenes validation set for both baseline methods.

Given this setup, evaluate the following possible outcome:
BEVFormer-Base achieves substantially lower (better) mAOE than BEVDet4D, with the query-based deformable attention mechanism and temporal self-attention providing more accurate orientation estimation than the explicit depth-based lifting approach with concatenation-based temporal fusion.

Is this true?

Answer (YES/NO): YES